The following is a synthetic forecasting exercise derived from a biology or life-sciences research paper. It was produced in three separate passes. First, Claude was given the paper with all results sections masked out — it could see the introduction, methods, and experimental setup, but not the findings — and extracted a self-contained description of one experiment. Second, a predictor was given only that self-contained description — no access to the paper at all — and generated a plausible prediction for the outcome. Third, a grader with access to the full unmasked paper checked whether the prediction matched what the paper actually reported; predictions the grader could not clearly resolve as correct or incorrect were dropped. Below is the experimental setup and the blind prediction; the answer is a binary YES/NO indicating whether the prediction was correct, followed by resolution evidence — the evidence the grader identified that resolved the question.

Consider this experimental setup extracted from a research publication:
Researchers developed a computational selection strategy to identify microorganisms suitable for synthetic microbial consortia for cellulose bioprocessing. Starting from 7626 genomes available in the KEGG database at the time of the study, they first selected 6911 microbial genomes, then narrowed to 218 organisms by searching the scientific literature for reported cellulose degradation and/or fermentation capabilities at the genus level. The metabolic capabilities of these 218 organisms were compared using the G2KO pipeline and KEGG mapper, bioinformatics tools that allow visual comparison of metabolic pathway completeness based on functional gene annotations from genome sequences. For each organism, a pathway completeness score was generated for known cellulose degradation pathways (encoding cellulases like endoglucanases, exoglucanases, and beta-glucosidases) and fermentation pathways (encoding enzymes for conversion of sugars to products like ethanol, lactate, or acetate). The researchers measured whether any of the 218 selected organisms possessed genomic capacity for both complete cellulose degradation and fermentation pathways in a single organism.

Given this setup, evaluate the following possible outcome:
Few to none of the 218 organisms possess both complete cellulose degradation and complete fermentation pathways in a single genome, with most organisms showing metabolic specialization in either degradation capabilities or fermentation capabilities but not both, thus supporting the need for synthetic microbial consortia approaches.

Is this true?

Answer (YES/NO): YES